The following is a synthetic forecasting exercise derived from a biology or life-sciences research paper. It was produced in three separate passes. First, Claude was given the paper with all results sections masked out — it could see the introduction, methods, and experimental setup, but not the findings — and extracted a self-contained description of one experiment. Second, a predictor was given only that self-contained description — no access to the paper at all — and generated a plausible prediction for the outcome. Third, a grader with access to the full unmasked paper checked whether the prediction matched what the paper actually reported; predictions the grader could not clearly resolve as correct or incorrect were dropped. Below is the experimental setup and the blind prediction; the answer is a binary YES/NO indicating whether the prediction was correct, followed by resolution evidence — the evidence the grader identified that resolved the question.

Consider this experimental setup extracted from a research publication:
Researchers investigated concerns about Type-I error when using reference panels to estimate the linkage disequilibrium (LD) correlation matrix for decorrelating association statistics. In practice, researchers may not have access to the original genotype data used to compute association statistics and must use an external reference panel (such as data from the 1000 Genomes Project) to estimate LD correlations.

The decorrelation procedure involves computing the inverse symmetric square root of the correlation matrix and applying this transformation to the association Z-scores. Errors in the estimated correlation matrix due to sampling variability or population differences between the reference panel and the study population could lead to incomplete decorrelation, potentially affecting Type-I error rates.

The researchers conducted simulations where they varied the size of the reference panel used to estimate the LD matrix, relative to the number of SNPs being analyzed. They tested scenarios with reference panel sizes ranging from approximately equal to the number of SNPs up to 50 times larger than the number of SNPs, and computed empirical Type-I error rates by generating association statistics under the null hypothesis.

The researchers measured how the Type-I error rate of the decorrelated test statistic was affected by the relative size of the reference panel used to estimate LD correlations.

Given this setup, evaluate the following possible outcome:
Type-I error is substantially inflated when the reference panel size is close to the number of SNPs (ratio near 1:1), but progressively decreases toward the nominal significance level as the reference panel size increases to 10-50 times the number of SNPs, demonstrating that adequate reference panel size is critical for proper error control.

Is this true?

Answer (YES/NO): NO